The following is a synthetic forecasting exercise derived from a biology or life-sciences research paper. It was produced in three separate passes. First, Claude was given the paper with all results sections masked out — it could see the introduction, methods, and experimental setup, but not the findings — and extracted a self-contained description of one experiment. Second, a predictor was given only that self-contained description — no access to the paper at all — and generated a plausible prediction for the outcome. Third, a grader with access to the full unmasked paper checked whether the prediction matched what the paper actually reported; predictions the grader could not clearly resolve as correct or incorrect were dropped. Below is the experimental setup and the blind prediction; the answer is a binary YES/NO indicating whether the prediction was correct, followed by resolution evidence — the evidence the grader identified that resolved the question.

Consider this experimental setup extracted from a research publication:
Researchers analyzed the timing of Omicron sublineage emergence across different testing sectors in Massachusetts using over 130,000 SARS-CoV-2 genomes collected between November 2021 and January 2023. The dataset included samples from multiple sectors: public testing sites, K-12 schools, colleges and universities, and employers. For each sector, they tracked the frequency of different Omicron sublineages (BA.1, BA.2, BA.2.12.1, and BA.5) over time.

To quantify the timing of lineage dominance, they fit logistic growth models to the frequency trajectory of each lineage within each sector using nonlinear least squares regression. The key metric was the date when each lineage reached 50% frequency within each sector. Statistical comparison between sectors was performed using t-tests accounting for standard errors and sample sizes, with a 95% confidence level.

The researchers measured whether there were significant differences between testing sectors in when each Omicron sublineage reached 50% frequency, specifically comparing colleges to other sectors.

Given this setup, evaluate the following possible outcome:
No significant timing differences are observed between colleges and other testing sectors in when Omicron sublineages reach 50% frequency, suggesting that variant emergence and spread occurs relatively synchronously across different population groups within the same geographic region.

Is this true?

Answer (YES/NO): NO